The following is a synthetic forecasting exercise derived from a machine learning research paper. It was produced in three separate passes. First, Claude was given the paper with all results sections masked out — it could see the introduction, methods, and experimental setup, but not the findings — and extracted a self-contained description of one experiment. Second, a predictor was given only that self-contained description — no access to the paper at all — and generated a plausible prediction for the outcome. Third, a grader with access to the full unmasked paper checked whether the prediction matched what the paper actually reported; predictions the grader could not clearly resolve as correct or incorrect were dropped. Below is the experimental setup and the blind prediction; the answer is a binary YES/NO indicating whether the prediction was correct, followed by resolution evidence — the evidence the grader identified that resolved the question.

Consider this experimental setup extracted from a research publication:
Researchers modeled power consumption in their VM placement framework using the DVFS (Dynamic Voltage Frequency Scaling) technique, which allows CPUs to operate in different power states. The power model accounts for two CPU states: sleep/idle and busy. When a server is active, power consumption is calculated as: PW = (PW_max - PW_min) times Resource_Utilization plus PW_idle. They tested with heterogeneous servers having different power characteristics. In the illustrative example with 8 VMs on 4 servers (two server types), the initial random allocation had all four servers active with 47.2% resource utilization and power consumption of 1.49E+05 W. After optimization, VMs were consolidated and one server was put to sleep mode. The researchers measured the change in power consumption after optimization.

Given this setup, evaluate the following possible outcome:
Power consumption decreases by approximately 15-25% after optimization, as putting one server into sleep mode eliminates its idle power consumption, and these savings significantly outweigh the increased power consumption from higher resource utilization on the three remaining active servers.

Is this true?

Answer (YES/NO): NO